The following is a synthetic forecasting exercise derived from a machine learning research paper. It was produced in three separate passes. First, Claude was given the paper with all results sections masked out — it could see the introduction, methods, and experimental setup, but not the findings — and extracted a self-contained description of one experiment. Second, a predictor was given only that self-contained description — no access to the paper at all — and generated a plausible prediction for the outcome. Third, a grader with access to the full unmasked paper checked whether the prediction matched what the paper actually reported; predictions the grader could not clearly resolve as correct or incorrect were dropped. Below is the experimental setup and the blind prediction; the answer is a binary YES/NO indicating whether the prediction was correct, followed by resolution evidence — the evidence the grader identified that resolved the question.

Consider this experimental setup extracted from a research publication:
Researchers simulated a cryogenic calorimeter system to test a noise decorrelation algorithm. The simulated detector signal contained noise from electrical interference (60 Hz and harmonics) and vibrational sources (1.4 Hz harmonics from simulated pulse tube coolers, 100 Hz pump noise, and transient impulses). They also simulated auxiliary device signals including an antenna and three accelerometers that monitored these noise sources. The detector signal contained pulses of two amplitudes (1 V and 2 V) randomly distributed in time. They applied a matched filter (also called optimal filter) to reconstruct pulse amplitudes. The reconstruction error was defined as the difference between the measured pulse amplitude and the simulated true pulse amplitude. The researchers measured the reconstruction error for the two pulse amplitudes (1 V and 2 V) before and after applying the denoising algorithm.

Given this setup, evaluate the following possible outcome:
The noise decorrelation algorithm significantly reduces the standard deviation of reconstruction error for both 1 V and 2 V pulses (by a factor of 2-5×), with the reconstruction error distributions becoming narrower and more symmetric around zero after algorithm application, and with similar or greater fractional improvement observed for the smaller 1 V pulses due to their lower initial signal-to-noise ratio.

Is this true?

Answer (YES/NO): NO